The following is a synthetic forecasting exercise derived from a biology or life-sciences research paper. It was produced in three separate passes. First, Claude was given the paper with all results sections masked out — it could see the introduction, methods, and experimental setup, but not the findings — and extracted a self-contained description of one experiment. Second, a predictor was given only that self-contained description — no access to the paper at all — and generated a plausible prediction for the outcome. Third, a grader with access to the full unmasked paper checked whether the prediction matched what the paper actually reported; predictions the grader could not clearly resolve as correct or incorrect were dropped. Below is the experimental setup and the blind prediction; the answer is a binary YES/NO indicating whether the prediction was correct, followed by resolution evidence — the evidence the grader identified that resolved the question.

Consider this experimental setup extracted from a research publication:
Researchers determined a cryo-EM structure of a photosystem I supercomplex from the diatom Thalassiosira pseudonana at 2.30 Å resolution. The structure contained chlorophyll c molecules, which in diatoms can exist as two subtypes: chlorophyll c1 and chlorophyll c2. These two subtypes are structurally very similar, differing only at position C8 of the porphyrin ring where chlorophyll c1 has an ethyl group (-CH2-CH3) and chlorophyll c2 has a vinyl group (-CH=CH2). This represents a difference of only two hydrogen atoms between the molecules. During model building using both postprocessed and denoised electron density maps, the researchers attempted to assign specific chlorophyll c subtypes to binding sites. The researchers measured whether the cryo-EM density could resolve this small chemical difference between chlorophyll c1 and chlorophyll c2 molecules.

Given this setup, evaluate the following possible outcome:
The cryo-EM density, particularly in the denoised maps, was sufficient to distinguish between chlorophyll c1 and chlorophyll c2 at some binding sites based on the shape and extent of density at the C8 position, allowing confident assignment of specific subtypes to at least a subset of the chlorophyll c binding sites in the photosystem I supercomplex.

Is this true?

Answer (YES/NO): NO